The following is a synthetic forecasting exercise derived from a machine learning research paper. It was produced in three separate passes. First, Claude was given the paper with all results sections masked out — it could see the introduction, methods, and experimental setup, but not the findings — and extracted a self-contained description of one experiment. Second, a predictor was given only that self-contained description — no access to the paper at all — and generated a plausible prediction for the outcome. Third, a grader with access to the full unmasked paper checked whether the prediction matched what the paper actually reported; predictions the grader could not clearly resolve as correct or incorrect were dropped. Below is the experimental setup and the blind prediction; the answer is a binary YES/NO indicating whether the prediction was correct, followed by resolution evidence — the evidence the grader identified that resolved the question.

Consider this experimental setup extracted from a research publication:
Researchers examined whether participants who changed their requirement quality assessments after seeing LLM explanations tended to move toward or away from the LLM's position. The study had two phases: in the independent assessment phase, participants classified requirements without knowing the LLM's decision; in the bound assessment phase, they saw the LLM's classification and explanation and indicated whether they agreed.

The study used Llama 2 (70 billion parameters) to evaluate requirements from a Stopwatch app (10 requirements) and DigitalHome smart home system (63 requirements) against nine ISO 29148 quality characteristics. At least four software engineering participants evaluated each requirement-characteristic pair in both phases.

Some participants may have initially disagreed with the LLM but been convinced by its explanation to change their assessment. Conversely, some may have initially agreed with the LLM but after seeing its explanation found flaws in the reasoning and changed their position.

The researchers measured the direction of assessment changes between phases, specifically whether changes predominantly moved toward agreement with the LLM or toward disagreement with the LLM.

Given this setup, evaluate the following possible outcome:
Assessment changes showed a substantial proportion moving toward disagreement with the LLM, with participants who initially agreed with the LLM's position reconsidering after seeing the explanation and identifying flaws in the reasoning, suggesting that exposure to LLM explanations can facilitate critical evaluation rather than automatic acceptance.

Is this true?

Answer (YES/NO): NO